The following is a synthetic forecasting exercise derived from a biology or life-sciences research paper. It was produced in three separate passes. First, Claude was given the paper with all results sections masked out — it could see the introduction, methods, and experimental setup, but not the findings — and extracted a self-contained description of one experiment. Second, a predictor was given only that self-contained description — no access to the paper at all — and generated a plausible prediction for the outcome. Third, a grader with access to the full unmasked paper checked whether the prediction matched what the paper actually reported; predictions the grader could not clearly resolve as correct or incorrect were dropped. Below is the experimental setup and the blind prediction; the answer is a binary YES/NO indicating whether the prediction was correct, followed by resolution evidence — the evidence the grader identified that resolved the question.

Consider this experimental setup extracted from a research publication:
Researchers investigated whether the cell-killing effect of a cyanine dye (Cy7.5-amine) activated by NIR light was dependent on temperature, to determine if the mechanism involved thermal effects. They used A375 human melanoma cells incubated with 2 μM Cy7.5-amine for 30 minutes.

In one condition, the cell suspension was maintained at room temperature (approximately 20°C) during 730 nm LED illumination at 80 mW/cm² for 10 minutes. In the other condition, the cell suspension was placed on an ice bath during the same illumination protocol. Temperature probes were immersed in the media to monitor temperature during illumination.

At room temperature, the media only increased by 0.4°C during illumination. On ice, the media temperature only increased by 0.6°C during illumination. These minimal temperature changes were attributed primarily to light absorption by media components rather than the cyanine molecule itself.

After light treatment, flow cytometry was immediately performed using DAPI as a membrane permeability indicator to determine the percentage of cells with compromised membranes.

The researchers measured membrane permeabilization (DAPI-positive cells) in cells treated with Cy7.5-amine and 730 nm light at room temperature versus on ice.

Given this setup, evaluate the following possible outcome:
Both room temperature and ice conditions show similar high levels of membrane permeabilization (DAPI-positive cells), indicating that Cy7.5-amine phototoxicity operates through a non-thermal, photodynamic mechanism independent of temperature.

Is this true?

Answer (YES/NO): NO